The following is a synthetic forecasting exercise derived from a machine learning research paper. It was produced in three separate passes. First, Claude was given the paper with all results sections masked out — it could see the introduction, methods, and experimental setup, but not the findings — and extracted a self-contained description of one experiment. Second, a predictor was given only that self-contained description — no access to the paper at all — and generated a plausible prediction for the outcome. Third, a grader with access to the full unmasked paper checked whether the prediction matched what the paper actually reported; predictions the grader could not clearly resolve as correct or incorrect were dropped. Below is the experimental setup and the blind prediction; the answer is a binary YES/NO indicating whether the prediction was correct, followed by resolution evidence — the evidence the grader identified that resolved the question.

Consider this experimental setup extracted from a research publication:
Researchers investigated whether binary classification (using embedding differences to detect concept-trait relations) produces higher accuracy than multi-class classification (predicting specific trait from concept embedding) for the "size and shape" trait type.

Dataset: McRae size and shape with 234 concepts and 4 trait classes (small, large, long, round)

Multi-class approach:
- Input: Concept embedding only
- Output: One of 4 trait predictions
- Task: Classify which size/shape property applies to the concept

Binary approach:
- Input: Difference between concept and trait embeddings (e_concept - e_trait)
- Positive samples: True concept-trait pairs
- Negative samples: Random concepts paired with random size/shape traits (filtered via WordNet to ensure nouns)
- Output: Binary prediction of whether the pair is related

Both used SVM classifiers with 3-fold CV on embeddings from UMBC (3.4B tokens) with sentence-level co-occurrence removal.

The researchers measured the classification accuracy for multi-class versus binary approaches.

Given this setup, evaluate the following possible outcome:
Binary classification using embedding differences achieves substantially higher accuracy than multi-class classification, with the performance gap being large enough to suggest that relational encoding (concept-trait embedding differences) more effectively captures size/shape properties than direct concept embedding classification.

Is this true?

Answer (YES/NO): YES